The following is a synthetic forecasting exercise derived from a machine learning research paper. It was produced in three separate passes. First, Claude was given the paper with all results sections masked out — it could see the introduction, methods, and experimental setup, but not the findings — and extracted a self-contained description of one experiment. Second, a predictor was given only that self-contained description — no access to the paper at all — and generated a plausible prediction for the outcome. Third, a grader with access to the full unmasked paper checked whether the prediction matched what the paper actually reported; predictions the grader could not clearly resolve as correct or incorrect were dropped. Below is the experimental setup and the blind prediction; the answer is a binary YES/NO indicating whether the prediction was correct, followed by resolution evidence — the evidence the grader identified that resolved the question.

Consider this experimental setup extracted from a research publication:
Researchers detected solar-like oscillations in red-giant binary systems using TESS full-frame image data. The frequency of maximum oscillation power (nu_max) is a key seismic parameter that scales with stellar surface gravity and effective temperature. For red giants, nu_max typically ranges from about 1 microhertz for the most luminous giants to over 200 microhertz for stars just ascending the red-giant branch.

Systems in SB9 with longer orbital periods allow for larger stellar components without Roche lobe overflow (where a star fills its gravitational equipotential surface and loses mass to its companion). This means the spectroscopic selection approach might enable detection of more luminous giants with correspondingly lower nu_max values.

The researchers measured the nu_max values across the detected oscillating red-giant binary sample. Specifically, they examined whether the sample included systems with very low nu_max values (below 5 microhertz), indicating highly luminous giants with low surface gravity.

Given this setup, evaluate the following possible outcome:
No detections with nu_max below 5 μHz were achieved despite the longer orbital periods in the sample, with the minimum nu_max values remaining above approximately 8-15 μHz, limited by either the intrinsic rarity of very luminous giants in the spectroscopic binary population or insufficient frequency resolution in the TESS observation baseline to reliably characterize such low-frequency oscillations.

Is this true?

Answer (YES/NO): NO